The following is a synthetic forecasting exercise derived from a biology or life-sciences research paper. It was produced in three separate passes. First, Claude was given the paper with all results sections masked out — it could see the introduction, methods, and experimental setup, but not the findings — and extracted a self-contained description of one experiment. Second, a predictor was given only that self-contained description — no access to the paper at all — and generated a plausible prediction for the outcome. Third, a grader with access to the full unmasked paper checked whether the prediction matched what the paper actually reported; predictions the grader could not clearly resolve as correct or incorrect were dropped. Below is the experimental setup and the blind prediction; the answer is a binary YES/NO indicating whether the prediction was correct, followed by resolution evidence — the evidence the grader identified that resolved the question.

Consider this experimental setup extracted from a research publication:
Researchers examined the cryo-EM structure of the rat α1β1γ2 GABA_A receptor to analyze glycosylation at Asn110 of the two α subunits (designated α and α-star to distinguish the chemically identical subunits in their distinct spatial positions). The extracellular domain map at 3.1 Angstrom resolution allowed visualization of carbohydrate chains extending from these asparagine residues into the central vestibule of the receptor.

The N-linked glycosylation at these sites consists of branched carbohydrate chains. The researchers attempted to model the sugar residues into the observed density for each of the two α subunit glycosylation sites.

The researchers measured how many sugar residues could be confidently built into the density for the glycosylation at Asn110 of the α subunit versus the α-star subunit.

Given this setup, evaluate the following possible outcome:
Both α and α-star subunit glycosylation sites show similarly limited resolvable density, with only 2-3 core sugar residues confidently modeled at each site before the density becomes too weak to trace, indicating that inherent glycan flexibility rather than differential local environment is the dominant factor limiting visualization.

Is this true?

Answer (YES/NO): NO